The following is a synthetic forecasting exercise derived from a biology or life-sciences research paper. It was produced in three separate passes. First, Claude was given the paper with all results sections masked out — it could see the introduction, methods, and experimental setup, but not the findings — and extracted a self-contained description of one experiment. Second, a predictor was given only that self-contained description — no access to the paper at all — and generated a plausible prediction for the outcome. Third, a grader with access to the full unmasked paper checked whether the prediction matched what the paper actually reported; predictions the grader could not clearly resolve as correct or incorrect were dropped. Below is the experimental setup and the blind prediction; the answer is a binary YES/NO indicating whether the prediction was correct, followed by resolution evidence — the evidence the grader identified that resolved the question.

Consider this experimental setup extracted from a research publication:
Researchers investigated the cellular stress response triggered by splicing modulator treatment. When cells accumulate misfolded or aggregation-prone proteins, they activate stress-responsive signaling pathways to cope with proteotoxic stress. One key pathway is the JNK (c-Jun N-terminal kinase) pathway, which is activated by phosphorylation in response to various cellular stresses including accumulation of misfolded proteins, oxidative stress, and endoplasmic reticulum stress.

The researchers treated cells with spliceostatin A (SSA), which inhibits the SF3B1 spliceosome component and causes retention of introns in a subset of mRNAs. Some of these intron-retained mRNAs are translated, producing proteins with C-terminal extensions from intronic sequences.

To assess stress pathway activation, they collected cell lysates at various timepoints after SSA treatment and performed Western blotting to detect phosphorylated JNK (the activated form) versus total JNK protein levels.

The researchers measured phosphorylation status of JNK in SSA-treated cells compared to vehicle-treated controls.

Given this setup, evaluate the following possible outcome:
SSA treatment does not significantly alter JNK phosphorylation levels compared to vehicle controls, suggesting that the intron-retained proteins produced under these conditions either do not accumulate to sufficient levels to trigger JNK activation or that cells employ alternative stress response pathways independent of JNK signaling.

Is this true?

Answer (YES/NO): NO